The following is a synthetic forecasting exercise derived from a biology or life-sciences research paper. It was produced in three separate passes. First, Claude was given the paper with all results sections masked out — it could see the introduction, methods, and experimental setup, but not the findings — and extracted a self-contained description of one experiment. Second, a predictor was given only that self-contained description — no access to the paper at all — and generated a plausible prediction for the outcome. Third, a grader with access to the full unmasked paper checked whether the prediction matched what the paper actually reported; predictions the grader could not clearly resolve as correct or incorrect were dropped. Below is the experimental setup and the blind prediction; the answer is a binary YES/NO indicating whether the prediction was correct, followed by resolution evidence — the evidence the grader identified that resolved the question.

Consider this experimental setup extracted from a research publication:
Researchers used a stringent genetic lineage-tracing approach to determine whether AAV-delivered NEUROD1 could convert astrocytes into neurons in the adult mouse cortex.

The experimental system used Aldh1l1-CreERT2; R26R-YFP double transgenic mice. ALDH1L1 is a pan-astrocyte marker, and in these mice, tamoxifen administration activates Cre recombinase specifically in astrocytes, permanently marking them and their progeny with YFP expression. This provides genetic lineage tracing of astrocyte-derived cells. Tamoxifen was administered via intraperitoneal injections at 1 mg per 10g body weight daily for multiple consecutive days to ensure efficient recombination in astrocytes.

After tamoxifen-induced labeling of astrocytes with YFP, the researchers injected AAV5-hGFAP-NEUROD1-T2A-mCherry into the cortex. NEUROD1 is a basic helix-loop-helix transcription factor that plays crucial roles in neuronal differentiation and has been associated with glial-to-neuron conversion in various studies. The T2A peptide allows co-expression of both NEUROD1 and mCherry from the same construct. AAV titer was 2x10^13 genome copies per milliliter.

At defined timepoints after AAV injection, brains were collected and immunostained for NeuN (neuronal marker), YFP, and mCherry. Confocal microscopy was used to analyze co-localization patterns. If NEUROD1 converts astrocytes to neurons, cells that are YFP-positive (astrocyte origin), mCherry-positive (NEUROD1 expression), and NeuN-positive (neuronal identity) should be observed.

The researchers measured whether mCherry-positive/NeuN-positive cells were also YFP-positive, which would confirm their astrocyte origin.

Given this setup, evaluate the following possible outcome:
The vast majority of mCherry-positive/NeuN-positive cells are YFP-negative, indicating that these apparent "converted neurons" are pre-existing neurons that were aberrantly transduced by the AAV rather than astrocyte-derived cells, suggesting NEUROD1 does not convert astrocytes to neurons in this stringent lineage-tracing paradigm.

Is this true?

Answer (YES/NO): YES